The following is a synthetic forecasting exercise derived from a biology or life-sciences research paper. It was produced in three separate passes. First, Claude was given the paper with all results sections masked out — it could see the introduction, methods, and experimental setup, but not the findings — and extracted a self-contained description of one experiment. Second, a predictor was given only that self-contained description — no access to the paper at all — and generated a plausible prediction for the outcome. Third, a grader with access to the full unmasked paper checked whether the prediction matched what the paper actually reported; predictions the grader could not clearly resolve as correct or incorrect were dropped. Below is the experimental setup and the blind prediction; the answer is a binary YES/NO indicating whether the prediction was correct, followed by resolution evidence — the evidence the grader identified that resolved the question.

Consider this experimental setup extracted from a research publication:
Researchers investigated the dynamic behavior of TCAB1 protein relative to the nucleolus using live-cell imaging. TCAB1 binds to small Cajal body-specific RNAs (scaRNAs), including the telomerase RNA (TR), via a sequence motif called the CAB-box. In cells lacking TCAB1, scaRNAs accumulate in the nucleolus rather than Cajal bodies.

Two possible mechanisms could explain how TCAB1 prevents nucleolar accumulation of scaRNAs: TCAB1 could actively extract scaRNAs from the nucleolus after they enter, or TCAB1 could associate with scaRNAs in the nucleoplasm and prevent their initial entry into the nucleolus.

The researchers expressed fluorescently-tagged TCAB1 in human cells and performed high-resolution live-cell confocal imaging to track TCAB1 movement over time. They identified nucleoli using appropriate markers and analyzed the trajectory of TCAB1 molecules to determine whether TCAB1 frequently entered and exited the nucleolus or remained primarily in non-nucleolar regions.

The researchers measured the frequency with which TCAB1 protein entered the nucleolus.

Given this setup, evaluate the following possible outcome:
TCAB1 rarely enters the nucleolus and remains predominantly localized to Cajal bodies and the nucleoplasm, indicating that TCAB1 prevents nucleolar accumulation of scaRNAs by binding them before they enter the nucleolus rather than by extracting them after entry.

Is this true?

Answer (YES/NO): YES